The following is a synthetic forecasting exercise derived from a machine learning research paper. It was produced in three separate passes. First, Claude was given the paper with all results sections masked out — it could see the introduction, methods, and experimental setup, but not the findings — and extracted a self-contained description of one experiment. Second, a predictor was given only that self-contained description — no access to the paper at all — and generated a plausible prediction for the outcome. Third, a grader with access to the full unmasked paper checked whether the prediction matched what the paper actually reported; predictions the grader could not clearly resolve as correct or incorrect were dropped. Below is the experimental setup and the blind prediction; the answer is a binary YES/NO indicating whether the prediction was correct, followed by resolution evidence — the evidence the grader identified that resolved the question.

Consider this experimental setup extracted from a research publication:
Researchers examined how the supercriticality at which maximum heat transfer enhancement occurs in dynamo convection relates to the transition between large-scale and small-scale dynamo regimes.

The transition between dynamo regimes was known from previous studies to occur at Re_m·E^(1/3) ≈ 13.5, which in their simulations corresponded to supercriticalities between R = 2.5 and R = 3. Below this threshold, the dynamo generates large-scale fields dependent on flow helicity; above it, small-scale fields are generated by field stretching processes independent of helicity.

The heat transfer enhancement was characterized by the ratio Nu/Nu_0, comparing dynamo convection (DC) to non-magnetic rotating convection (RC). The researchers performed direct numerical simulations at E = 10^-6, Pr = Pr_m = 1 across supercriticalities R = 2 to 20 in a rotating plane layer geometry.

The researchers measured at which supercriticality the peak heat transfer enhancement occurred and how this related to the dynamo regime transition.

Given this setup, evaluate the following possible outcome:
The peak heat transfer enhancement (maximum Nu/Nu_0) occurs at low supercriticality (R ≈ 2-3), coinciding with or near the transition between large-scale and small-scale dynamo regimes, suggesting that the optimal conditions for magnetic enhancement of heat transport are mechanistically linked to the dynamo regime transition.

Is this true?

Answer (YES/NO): YES